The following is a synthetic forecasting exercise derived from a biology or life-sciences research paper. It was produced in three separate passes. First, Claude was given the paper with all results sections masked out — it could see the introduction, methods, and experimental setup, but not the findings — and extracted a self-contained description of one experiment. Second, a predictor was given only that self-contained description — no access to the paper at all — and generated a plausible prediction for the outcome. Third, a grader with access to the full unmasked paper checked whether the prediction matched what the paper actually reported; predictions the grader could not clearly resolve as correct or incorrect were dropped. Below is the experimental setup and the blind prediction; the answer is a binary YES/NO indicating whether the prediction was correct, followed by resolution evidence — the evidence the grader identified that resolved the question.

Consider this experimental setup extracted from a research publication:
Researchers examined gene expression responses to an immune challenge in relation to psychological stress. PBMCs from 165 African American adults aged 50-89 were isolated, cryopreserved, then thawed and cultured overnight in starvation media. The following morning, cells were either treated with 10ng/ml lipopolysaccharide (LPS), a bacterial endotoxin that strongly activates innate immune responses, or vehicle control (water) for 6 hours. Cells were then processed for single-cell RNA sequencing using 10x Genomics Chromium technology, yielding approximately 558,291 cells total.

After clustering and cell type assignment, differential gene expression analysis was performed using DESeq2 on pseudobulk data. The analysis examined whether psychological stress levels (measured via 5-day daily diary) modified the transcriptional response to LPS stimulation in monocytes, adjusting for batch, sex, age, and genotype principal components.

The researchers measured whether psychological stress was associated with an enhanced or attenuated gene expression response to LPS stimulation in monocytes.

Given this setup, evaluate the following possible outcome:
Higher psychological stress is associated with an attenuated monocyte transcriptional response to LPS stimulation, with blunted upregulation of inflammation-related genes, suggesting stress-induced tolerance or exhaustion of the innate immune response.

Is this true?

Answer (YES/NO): NO